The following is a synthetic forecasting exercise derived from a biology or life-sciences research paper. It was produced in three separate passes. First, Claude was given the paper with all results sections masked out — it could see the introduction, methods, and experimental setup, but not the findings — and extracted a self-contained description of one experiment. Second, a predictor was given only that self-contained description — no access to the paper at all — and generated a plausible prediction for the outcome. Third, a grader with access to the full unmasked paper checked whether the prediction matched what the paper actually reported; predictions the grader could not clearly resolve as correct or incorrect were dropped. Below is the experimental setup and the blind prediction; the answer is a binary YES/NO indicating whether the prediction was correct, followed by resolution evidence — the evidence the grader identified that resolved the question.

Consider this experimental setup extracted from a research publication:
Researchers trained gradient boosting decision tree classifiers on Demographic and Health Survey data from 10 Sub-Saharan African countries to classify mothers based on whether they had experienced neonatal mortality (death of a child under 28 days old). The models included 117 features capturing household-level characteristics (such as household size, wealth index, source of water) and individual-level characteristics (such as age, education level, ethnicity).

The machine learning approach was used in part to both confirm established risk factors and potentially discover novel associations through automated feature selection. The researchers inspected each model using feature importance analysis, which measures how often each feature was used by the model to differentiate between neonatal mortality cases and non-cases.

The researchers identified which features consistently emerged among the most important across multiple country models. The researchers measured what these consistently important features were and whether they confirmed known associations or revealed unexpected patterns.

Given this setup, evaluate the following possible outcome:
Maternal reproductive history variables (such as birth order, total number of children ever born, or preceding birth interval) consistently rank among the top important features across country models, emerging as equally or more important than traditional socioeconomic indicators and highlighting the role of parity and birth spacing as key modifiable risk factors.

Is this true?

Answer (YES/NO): YES